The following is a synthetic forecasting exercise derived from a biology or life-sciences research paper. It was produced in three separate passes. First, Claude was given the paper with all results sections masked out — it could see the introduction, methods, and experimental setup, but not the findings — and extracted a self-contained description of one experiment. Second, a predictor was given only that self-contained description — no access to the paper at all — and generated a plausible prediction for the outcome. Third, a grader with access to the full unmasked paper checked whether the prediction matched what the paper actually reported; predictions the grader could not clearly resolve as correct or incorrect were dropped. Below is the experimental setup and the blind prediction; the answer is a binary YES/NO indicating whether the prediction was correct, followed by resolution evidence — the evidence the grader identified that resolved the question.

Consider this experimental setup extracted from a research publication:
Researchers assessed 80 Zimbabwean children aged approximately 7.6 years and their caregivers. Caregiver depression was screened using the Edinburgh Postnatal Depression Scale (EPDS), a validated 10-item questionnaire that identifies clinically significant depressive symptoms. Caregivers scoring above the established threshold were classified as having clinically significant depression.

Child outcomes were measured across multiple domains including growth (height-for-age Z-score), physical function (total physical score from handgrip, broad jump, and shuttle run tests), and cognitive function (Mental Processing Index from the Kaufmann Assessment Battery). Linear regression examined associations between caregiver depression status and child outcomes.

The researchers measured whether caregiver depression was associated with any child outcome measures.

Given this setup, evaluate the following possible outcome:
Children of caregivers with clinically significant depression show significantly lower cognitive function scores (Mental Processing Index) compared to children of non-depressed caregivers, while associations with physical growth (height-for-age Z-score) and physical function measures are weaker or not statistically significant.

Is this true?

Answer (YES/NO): NO